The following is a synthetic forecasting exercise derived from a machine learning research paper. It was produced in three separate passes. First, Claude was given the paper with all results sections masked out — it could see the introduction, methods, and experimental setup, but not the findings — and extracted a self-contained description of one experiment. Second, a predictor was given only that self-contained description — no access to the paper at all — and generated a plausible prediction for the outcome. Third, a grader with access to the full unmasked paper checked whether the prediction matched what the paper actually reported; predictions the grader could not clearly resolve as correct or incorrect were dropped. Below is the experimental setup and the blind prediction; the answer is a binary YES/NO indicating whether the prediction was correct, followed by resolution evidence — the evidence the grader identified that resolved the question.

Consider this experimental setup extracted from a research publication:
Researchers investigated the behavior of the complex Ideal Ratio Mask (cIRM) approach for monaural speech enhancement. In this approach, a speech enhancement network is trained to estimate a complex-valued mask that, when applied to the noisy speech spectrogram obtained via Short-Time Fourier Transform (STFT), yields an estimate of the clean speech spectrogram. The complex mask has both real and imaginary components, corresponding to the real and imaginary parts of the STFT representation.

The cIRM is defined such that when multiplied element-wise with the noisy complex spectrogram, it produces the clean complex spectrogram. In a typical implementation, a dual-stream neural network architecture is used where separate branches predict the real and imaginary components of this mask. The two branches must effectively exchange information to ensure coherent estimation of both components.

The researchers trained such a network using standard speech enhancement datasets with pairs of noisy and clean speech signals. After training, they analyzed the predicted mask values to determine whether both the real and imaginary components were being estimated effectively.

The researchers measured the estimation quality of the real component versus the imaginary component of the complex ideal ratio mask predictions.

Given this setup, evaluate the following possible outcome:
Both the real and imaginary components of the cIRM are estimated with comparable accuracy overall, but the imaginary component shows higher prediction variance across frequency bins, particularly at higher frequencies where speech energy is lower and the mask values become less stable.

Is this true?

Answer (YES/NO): NO